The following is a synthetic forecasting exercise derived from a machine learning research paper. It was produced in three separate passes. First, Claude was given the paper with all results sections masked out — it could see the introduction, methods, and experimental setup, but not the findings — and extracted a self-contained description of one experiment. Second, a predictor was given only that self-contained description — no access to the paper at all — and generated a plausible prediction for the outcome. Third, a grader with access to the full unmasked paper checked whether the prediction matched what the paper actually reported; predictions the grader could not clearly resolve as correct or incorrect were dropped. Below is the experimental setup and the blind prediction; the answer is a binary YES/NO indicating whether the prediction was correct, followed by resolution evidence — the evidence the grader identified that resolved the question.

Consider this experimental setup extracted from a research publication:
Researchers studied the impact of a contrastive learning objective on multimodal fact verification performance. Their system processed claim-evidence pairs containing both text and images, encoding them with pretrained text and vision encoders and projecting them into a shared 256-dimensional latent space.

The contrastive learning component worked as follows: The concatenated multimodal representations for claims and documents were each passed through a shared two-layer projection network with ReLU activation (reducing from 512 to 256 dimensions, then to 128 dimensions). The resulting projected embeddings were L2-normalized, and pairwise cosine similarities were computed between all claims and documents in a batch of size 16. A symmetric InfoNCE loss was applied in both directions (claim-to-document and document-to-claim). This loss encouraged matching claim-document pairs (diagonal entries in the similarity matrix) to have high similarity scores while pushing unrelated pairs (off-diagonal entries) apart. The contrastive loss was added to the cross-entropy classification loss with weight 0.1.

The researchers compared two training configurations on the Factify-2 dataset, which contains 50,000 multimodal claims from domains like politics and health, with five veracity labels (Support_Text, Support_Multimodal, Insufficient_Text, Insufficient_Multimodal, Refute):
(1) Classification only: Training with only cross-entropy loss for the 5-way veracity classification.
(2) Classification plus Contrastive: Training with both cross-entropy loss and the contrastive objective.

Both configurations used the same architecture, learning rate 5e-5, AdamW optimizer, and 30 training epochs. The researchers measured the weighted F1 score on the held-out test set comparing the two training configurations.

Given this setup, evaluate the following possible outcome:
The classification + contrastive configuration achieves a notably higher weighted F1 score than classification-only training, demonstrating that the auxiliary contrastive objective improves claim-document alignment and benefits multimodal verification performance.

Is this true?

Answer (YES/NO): YES